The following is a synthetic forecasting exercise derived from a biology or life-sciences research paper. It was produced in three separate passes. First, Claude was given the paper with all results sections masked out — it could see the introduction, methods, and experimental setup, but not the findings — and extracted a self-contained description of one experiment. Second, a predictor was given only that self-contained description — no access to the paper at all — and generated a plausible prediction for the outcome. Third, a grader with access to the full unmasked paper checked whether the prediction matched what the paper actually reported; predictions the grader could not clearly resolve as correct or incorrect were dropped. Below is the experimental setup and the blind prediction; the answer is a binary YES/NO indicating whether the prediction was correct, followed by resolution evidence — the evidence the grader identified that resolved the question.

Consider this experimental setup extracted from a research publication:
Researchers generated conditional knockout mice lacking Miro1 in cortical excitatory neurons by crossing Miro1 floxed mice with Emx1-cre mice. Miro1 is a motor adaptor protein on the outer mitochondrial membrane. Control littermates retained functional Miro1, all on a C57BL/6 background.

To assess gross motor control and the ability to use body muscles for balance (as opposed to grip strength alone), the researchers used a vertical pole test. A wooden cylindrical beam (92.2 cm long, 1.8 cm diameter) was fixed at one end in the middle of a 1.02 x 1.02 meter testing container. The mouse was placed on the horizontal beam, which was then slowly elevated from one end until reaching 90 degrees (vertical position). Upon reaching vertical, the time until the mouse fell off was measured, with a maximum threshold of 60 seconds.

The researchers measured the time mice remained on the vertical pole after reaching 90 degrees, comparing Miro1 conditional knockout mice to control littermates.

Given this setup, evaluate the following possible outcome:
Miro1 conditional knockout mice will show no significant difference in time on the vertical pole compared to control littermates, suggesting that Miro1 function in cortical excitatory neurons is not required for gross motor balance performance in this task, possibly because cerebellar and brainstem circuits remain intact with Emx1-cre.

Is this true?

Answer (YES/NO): NO